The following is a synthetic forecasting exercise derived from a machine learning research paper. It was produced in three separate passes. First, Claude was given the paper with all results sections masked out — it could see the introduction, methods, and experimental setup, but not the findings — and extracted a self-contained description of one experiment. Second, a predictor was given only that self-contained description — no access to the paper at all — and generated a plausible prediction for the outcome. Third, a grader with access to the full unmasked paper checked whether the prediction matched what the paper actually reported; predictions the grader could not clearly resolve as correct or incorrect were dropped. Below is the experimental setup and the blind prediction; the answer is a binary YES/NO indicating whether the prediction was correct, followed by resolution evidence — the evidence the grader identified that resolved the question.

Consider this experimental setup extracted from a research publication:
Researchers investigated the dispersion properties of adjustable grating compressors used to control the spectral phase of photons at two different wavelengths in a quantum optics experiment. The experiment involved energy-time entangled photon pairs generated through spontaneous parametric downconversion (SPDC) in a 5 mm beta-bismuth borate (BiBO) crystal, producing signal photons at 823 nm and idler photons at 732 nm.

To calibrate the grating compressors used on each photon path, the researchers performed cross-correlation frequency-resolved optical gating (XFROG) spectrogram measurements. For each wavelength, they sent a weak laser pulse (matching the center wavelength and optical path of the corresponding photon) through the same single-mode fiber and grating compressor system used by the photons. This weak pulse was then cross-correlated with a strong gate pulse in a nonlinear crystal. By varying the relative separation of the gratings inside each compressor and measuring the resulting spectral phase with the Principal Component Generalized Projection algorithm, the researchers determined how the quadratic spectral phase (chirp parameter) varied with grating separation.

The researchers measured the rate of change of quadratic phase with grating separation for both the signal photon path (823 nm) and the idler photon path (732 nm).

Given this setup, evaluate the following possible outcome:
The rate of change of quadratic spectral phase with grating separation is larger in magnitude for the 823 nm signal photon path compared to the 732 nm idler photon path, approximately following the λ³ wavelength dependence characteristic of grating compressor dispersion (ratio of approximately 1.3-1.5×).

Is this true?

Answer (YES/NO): NO